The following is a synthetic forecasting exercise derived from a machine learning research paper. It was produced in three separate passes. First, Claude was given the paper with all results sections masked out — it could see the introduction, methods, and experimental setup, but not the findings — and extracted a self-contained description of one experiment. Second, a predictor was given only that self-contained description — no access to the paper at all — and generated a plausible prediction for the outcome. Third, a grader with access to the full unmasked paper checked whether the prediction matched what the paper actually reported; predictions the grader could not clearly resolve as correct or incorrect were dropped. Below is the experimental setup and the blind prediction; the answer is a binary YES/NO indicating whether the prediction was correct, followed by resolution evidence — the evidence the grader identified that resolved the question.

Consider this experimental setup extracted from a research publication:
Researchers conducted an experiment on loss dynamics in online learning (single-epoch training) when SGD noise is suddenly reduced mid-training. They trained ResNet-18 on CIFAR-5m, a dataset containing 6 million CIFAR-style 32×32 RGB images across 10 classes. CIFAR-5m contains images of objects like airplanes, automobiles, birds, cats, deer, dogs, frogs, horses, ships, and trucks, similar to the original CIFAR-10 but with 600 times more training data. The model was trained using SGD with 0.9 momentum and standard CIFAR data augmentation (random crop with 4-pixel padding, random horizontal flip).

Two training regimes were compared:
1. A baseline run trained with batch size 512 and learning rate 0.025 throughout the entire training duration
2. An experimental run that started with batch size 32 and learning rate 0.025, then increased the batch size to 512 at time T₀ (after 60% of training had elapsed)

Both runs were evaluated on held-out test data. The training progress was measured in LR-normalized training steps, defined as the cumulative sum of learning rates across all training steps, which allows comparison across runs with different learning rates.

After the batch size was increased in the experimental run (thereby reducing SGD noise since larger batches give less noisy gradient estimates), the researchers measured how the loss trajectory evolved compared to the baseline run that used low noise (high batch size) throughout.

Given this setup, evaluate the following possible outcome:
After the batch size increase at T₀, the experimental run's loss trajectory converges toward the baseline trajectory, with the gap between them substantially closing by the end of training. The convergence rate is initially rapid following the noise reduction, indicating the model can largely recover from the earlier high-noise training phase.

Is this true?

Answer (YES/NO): NO